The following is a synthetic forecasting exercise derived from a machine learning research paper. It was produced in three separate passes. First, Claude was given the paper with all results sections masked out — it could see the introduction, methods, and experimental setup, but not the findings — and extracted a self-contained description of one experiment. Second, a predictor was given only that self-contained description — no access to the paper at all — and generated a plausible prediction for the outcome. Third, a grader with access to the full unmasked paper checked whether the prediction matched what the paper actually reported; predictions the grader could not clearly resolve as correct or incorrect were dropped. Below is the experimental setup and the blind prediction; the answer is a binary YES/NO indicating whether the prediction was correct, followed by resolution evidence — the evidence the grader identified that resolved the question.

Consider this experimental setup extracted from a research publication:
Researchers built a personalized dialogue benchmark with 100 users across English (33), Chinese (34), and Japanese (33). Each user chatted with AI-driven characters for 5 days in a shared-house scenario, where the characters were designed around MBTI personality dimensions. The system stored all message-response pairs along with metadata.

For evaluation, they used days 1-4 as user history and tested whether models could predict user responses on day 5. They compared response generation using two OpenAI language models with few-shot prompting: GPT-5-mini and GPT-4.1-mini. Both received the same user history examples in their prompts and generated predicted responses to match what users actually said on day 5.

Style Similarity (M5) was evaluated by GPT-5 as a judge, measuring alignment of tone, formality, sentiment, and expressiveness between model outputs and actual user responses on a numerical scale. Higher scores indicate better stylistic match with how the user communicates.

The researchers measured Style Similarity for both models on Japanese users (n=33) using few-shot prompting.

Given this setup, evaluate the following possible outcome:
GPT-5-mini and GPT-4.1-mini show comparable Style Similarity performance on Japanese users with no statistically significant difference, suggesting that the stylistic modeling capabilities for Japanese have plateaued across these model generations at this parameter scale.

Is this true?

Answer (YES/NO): NO